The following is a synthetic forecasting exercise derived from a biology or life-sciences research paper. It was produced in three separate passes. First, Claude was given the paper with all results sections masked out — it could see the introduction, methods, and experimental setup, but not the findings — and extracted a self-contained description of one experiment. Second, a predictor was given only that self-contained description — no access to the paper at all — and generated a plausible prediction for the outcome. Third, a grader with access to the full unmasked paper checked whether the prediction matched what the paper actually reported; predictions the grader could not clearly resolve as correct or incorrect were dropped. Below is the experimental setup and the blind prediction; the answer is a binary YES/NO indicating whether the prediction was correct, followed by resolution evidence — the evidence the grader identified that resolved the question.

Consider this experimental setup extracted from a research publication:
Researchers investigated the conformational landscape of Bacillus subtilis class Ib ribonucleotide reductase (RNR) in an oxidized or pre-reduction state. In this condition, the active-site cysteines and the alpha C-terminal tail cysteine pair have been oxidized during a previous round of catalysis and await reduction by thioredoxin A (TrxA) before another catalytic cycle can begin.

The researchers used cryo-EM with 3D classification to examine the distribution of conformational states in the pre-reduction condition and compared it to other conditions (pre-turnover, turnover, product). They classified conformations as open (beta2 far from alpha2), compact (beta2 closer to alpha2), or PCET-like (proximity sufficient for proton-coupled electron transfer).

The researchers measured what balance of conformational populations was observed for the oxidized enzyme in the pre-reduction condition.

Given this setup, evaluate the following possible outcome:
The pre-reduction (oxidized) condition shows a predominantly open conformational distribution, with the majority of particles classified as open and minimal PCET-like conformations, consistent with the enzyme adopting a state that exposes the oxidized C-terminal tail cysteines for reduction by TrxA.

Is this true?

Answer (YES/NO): NO